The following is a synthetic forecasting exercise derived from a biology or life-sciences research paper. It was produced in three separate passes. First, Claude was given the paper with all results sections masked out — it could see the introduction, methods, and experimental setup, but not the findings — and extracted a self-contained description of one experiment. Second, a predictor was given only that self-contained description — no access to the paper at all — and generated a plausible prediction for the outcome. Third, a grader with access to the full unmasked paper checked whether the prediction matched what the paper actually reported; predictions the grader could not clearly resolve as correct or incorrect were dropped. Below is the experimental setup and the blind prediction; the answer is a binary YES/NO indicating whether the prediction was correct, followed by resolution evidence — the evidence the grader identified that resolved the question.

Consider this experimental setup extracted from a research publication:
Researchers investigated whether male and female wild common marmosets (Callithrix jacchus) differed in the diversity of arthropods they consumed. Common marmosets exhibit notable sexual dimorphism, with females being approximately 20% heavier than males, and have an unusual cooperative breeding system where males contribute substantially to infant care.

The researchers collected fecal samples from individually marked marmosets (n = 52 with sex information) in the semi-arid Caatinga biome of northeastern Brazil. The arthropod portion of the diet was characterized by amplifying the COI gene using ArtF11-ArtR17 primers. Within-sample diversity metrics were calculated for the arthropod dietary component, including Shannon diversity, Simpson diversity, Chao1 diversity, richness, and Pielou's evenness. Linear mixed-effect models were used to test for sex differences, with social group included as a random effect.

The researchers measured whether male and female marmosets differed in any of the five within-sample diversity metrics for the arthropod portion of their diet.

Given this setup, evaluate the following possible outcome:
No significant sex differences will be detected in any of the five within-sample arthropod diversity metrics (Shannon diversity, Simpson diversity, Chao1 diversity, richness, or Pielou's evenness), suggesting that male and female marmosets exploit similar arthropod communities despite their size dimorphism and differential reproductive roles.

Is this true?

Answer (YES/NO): YES